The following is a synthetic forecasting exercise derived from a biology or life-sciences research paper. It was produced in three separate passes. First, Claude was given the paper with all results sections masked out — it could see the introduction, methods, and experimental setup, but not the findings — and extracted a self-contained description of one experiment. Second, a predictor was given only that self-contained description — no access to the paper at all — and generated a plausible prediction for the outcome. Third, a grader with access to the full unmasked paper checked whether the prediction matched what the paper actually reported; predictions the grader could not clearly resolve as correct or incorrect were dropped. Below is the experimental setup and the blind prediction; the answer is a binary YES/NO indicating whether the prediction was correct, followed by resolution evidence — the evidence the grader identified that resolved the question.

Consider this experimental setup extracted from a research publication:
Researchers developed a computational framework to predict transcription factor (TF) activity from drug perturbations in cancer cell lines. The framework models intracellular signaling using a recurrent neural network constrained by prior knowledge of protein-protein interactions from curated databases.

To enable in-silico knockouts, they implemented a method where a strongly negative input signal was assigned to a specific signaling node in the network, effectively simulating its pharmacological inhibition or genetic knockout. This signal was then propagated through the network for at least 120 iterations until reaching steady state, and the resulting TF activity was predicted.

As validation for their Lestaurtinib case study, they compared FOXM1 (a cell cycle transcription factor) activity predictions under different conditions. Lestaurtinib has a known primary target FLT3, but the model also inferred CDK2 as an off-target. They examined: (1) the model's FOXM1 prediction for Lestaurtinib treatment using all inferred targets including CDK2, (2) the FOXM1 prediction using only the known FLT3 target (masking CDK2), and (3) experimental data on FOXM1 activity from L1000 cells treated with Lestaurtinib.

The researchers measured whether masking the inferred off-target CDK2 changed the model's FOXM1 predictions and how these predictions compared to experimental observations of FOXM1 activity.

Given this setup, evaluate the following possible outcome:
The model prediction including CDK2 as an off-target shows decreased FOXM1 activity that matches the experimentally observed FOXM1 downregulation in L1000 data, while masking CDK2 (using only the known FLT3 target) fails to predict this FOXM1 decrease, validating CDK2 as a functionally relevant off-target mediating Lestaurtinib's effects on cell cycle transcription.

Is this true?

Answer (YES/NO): YES